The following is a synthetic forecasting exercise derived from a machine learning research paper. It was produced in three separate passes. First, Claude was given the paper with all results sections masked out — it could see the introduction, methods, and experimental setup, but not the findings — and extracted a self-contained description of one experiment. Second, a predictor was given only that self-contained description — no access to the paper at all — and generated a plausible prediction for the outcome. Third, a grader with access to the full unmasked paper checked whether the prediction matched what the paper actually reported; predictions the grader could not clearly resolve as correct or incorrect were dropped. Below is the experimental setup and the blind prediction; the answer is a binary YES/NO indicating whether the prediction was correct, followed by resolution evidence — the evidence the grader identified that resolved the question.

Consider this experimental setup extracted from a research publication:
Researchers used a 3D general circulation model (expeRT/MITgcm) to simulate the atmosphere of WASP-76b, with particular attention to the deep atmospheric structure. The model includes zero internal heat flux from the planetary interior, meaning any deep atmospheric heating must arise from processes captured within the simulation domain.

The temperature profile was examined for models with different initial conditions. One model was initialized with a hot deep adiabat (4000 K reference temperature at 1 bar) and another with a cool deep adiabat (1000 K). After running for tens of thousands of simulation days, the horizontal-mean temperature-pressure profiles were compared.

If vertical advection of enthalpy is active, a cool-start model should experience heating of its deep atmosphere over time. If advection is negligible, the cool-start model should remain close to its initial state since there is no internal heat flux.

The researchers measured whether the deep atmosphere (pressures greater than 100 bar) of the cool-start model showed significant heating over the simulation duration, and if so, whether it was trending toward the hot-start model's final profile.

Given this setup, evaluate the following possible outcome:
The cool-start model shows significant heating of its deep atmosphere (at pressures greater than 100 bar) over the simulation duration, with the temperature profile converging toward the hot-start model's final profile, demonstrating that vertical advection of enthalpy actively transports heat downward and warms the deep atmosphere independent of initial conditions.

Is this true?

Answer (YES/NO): YES